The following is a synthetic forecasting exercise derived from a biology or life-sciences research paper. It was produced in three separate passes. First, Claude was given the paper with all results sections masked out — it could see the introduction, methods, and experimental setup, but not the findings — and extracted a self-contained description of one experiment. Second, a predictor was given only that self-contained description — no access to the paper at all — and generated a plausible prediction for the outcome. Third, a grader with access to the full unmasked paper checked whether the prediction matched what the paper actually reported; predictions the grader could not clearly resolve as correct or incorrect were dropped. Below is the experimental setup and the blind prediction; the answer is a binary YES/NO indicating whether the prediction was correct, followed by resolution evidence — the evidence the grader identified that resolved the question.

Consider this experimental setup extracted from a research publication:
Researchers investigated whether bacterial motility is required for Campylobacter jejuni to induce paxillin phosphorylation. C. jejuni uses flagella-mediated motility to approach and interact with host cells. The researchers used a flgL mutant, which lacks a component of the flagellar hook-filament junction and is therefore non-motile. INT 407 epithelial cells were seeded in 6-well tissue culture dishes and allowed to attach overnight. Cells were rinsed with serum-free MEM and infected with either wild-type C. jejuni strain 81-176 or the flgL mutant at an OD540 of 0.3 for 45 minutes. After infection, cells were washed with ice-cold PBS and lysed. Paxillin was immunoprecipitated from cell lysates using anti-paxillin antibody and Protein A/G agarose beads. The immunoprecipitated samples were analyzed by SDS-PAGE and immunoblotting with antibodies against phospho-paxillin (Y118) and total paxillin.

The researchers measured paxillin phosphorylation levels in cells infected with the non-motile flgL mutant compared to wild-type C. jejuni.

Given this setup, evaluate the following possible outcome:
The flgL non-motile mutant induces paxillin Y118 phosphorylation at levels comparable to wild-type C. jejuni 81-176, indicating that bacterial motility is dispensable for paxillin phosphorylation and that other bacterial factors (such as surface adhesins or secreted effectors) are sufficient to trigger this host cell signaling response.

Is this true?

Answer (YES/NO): NO